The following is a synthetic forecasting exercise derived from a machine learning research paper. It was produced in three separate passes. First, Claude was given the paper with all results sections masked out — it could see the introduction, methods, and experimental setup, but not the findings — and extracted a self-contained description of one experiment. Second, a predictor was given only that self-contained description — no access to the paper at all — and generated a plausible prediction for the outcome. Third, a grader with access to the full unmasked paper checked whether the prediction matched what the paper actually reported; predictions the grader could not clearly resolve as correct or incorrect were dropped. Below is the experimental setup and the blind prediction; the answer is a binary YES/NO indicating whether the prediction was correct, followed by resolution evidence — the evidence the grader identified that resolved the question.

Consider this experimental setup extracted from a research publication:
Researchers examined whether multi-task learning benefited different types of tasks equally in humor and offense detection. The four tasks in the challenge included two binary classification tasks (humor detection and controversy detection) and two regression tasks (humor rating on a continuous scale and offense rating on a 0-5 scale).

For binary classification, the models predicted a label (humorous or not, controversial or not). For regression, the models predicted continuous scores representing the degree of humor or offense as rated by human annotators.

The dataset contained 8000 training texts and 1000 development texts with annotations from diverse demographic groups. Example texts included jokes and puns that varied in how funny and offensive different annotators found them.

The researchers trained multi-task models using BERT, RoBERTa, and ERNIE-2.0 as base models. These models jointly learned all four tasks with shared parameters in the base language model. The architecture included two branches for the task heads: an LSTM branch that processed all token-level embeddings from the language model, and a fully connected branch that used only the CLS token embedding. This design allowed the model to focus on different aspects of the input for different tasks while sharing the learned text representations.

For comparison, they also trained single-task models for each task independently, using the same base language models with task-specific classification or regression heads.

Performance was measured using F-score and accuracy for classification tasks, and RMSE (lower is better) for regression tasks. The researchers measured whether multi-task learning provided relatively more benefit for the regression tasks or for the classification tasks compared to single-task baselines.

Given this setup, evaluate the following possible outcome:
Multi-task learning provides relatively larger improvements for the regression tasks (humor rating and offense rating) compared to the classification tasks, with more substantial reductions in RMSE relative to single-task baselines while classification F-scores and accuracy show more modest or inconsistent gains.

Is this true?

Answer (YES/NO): NO